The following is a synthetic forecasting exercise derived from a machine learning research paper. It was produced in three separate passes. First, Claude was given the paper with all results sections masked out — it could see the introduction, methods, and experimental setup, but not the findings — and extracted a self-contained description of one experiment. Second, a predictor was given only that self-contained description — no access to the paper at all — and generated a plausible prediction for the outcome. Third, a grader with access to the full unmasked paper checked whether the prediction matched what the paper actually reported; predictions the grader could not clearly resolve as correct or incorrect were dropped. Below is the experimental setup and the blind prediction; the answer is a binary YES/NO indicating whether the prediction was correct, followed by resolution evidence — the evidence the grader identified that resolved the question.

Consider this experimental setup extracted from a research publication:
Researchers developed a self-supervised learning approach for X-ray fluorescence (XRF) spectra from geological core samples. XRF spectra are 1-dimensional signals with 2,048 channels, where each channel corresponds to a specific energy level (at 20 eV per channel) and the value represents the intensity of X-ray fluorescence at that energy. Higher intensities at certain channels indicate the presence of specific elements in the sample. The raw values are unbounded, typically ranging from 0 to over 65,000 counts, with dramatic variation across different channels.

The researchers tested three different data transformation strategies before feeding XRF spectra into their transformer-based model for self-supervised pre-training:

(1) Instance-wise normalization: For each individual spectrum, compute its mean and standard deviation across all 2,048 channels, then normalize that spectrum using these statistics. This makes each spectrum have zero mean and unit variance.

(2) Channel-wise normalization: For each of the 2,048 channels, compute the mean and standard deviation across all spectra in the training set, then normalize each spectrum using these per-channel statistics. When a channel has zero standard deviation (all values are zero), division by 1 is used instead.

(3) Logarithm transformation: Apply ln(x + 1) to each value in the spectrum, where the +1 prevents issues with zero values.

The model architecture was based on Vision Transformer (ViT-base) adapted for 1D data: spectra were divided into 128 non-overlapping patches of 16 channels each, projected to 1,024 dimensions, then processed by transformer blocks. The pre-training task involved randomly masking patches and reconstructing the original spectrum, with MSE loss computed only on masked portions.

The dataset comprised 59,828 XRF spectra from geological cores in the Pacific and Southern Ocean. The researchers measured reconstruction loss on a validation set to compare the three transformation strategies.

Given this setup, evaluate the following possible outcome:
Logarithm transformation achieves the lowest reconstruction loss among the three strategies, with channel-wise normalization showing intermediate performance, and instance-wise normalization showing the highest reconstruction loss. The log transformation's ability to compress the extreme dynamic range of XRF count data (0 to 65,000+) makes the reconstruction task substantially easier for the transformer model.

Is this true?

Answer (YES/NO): NO